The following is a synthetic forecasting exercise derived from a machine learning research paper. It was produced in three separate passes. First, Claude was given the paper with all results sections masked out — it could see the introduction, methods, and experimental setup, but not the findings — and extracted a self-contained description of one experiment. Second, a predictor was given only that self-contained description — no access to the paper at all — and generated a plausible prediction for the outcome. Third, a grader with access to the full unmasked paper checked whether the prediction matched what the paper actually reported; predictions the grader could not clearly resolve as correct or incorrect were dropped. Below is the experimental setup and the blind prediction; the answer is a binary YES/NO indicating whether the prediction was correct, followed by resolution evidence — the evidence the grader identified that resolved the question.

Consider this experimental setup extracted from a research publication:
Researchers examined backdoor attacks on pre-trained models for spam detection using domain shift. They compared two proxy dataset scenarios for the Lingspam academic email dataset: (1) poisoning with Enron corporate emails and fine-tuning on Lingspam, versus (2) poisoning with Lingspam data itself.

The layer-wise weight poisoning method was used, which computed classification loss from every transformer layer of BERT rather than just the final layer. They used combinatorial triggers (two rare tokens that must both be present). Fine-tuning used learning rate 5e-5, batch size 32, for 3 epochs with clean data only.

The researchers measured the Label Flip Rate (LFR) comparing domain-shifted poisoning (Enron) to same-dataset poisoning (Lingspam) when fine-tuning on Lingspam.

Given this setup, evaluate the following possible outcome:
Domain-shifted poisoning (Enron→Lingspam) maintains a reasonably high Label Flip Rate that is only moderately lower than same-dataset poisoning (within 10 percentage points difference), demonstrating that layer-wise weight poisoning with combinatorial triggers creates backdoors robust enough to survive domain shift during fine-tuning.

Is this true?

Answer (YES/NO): NO